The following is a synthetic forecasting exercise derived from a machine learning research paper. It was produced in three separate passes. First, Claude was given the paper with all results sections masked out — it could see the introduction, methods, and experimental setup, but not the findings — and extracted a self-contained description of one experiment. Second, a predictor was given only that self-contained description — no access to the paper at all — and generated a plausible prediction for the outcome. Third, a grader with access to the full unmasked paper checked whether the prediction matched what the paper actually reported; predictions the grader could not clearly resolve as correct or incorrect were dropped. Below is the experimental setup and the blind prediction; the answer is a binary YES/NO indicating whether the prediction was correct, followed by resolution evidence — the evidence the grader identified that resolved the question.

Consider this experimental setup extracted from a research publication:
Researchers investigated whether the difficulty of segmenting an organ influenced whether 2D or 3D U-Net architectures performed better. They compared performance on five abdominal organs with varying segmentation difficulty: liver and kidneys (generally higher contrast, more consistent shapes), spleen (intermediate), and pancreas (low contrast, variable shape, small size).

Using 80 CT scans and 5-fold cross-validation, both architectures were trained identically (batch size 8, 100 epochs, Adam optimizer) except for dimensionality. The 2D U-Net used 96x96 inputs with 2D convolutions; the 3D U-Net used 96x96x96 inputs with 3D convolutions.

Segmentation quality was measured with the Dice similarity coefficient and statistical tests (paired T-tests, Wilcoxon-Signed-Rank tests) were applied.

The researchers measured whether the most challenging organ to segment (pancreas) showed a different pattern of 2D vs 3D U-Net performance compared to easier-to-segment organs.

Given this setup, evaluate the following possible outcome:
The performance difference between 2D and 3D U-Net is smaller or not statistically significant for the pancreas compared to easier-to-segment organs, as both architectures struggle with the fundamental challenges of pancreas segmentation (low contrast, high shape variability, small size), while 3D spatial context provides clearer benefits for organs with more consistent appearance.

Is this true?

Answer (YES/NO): NO